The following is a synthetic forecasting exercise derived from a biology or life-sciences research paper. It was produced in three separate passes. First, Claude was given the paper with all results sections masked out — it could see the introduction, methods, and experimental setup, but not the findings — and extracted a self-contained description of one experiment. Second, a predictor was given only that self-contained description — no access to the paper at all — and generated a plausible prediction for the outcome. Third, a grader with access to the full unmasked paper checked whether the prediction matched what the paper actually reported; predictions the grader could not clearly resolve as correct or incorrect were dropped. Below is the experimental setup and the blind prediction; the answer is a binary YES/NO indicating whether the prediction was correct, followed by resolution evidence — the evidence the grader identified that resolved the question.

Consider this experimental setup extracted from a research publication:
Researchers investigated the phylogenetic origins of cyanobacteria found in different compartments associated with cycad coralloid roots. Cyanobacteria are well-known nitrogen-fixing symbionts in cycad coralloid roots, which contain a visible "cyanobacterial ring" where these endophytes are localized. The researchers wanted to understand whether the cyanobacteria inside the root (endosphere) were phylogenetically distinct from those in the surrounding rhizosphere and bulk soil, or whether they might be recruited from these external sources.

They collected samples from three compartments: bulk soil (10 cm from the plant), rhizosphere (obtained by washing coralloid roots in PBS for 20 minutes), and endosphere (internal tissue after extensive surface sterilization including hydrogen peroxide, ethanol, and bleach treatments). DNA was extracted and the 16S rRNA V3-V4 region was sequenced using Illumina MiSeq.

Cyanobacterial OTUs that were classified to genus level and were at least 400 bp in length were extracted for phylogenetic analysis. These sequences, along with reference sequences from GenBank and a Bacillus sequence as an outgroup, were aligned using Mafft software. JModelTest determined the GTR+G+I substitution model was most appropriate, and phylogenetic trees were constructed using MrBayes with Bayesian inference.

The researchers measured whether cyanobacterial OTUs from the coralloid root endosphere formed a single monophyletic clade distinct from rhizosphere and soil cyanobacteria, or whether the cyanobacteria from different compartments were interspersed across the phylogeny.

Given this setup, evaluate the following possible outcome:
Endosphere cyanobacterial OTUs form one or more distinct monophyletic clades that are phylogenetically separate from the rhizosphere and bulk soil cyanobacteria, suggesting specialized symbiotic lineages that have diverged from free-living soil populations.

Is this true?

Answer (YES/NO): YES